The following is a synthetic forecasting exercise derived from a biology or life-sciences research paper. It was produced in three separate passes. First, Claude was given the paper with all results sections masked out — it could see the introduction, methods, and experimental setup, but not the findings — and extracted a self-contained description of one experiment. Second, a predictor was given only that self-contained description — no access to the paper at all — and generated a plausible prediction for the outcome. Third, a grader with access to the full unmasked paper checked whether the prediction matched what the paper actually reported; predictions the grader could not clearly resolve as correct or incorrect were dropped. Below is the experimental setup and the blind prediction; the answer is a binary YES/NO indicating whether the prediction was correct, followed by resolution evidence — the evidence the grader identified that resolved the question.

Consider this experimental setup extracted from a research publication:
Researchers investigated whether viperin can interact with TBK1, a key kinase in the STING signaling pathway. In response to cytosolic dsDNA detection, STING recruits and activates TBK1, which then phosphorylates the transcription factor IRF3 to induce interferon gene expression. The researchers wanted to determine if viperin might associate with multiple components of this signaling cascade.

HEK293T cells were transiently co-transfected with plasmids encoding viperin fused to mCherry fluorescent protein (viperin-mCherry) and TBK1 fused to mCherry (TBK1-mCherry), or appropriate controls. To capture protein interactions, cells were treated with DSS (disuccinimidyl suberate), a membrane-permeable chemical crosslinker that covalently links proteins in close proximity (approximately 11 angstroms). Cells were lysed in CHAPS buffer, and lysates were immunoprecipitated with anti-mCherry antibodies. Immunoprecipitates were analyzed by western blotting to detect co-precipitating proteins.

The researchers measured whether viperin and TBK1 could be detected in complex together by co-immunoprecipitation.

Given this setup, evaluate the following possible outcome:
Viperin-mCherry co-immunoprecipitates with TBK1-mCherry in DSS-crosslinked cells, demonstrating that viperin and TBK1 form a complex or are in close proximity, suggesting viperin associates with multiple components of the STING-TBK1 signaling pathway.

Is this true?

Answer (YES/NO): NO